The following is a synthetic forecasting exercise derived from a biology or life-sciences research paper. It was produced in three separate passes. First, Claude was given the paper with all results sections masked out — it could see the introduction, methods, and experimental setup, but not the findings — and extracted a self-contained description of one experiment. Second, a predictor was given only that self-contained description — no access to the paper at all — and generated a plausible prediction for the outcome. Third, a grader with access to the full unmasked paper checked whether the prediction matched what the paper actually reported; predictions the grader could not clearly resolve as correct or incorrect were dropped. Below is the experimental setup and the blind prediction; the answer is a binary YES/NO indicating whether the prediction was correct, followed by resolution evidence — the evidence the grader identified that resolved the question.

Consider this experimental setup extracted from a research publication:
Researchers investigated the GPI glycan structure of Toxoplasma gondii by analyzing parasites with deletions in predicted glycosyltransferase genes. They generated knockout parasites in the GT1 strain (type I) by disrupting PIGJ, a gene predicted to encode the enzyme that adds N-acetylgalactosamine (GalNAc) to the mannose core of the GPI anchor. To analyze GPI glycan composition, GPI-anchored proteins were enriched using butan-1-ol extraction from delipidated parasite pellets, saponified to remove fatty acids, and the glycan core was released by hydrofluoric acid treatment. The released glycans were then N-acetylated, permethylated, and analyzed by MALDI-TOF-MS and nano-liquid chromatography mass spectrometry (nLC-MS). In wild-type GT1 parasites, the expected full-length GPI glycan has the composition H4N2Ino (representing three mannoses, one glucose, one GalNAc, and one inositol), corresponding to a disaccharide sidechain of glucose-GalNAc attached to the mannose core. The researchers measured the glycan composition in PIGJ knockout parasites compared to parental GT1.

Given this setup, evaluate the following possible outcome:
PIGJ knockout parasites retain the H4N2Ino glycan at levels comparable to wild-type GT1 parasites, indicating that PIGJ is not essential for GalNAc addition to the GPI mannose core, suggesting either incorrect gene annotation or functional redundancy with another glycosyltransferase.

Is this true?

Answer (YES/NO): NO